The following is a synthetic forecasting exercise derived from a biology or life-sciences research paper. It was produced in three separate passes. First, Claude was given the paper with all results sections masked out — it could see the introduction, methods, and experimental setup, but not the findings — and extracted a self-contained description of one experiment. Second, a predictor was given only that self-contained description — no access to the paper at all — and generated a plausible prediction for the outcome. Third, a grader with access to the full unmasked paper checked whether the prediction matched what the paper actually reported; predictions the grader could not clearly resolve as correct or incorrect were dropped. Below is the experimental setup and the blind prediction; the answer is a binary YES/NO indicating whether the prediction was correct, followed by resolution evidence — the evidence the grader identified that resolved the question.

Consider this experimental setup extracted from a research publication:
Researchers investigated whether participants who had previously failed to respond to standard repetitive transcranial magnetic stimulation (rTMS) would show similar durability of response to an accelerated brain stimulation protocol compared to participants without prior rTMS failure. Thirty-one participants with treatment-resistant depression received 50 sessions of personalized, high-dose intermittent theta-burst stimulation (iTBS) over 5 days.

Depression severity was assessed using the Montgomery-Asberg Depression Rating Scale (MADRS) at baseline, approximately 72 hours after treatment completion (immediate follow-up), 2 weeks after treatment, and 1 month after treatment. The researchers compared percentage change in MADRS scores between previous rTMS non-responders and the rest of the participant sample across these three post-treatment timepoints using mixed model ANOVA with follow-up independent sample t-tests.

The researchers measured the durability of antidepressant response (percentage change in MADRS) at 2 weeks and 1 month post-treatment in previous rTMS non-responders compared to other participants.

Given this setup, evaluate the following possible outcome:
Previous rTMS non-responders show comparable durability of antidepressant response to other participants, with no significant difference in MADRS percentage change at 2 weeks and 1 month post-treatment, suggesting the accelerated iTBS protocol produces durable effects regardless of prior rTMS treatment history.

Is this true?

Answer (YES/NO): NO